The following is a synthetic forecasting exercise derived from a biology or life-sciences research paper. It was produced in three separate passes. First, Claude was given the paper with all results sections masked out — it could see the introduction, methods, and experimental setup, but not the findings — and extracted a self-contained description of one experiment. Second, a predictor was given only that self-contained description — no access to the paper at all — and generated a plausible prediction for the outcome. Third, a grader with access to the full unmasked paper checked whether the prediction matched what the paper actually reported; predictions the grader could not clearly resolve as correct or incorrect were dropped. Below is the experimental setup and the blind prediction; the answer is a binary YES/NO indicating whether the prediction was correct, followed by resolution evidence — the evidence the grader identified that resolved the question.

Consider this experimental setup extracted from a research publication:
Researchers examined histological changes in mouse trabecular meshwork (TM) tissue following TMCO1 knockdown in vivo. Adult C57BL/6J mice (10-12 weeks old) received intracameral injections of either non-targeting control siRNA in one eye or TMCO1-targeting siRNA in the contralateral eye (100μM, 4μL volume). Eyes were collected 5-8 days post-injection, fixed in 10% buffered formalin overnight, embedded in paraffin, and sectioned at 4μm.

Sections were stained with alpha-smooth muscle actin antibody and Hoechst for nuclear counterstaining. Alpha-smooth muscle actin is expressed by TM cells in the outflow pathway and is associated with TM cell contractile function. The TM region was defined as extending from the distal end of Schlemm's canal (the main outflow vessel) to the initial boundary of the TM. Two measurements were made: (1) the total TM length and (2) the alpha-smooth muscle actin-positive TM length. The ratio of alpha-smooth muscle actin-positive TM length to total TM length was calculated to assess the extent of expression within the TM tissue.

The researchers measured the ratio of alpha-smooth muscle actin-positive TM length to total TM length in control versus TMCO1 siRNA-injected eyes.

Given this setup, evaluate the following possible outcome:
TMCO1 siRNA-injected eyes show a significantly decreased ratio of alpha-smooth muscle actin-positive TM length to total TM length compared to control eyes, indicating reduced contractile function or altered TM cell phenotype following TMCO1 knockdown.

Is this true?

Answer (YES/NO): NO